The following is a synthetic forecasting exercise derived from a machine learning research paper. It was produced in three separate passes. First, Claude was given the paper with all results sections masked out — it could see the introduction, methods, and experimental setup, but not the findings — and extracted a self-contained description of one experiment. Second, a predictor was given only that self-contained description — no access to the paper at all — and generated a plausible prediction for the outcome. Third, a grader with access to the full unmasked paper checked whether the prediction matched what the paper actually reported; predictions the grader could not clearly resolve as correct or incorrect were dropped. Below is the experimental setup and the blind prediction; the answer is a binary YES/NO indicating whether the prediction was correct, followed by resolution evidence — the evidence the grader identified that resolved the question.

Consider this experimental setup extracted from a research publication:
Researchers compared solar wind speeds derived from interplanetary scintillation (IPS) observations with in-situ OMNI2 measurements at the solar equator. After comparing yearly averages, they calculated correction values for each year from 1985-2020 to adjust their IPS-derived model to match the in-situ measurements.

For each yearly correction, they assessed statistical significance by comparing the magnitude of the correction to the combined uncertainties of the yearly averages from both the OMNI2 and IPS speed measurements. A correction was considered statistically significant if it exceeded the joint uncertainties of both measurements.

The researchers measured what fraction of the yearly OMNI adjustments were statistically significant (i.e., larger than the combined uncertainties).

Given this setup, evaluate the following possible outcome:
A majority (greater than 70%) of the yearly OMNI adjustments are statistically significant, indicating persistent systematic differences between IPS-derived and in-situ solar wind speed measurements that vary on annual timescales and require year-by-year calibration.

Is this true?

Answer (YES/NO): NO